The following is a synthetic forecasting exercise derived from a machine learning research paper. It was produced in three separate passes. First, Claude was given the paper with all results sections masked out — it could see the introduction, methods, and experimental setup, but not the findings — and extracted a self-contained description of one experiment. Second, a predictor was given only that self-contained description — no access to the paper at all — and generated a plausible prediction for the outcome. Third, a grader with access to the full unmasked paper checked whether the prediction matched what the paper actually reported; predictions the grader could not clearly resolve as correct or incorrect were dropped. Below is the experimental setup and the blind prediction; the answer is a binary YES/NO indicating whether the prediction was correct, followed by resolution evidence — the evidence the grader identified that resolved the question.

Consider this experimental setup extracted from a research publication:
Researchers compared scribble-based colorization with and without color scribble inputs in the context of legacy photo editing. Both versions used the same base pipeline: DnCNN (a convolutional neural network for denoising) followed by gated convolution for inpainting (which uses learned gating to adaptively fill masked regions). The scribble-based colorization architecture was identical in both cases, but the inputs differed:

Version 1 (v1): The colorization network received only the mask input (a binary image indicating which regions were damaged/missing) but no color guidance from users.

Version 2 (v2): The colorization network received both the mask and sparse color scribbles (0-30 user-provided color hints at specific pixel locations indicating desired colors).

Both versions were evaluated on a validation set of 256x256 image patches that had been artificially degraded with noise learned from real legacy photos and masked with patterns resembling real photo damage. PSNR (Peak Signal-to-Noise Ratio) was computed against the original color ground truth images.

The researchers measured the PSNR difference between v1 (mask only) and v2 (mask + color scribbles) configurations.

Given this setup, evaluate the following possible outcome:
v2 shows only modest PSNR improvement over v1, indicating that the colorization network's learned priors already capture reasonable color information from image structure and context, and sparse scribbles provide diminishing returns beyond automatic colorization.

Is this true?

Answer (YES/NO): NO